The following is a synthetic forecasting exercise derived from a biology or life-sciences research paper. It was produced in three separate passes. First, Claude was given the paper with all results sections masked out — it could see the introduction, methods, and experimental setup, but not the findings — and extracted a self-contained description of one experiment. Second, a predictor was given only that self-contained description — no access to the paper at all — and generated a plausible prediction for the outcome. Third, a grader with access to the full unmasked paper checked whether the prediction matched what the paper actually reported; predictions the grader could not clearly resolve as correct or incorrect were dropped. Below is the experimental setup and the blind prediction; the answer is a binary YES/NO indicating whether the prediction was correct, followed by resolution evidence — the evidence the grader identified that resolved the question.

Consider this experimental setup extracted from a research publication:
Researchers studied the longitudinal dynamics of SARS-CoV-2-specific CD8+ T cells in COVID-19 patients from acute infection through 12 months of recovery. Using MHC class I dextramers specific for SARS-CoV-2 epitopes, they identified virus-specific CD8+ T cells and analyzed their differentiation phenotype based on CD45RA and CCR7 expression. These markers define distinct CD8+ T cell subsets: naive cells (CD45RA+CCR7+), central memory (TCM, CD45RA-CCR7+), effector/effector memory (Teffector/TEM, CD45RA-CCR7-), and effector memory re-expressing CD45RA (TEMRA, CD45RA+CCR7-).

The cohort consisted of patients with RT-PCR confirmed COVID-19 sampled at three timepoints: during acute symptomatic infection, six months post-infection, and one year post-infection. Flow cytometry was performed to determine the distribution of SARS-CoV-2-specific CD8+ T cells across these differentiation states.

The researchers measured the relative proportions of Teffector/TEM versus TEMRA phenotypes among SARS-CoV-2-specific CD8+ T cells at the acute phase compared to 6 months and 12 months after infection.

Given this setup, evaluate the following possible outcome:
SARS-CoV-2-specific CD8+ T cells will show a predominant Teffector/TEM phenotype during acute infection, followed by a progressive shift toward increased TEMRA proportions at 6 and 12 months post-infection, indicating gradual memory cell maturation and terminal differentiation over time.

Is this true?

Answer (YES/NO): YES